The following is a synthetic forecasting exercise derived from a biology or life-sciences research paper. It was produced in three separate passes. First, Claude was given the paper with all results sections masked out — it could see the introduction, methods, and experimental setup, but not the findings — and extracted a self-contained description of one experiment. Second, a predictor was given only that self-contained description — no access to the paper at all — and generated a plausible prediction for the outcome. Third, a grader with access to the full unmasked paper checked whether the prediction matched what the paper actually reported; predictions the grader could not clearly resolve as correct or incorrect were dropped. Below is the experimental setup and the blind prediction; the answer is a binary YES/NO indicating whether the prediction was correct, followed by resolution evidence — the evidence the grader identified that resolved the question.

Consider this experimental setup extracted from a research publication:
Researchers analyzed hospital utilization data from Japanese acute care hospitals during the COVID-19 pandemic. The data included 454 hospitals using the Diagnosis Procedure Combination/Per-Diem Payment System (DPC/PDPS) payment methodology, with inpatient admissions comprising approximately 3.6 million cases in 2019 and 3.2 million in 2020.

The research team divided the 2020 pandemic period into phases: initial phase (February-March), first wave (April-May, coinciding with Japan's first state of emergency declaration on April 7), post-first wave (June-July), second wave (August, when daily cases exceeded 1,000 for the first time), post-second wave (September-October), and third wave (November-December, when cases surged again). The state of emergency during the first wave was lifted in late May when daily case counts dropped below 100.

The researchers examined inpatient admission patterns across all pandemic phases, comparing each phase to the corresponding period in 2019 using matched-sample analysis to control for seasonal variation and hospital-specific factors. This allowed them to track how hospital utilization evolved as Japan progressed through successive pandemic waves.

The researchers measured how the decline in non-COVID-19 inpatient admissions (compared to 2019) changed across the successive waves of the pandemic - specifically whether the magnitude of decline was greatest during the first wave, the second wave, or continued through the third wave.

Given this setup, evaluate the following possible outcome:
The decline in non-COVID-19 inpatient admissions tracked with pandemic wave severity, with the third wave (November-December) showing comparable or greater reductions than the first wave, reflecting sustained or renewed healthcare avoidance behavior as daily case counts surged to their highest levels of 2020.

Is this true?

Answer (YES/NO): NO